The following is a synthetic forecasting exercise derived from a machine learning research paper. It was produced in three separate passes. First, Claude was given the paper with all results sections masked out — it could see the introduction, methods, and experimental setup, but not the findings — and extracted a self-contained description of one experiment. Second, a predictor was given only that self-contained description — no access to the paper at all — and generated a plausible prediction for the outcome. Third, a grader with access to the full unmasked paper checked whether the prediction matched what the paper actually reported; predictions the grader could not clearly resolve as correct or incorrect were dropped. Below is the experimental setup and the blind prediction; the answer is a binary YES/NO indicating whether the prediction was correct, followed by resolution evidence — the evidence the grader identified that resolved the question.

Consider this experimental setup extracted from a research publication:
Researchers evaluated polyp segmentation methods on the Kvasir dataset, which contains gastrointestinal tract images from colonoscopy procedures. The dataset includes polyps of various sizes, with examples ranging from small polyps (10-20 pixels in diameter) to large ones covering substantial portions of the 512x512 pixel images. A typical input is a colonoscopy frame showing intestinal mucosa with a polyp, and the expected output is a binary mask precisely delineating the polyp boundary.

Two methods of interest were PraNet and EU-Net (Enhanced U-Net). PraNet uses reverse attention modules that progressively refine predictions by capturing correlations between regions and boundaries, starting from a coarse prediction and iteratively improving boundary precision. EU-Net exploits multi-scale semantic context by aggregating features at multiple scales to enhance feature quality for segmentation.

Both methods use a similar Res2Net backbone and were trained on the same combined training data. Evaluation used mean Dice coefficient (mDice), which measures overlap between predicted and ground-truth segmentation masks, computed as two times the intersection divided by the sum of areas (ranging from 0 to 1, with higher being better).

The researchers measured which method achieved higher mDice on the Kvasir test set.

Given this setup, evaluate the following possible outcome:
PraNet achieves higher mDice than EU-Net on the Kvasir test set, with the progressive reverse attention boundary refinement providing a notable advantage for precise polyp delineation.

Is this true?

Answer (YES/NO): NO